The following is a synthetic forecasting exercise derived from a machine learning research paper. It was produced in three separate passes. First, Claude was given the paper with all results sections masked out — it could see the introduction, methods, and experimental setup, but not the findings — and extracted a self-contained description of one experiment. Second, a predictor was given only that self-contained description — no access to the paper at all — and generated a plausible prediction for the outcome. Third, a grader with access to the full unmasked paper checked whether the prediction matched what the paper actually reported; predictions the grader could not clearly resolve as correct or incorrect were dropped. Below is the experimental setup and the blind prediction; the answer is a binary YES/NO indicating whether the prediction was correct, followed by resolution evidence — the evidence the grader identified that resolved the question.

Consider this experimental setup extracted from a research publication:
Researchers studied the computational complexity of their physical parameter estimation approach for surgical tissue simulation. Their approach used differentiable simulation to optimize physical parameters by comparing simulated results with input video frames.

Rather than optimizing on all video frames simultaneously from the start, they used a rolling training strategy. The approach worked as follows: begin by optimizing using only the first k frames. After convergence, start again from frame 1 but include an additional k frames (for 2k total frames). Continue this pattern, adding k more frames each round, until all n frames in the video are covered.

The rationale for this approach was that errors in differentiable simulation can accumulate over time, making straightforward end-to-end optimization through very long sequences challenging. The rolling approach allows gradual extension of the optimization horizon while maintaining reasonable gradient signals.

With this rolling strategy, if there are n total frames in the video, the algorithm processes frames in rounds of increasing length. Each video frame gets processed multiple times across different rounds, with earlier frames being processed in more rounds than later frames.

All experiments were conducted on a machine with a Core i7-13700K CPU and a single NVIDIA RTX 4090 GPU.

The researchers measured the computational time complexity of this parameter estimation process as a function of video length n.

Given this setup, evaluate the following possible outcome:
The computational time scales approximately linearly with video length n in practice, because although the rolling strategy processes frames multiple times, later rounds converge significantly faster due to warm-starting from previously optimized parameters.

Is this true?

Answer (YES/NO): NO